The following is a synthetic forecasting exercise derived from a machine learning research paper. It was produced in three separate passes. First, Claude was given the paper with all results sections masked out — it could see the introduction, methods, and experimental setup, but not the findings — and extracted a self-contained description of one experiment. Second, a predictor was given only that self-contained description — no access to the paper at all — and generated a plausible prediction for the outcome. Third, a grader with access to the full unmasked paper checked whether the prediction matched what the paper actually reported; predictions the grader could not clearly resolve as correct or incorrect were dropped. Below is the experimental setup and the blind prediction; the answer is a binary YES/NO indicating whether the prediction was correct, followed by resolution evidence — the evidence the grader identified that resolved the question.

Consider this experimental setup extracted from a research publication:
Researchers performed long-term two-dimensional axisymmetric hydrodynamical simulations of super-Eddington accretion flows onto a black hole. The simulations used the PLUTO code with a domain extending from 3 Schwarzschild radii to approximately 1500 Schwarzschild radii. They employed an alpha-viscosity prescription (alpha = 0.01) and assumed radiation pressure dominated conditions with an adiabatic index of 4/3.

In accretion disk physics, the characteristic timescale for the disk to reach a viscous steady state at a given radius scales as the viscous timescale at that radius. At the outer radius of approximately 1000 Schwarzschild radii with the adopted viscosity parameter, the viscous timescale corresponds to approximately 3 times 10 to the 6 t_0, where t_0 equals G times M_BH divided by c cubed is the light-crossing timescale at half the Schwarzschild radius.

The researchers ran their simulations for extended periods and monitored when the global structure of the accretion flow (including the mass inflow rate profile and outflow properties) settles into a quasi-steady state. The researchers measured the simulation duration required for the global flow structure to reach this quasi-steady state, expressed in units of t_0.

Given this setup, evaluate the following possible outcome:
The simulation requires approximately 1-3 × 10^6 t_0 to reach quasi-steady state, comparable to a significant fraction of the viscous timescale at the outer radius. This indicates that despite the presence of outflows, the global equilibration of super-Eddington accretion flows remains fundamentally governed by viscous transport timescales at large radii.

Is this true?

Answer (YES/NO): YES